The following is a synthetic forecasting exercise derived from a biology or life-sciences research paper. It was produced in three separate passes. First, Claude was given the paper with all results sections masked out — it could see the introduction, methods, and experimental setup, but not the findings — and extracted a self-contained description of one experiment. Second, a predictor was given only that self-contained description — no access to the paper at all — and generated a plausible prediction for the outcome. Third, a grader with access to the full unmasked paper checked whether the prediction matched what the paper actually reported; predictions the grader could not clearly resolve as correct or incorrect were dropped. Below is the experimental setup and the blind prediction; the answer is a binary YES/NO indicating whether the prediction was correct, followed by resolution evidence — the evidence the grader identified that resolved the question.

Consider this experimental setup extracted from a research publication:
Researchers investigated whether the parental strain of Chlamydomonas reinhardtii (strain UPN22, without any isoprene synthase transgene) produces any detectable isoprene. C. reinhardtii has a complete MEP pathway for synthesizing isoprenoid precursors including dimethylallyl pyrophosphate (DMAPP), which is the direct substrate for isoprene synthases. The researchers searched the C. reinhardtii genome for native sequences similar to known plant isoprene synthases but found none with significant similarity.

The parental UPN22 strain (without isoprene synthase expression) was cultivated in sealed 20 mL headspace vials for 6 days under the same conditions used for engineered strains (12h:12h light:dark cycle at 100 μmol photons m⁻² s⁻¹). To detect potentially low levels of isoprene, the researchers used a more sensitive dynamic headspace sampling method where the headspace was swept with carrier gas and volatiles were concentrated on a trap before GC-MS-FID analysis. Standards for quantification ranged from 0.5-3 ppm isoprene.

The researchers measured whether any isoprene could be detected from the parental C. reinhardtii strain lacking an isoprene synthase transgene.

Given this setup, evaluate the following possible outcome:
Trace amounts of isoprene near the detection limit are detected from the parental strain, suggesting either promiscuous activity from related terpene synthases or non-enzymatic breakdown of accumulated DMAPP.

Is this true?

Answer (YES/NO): YES